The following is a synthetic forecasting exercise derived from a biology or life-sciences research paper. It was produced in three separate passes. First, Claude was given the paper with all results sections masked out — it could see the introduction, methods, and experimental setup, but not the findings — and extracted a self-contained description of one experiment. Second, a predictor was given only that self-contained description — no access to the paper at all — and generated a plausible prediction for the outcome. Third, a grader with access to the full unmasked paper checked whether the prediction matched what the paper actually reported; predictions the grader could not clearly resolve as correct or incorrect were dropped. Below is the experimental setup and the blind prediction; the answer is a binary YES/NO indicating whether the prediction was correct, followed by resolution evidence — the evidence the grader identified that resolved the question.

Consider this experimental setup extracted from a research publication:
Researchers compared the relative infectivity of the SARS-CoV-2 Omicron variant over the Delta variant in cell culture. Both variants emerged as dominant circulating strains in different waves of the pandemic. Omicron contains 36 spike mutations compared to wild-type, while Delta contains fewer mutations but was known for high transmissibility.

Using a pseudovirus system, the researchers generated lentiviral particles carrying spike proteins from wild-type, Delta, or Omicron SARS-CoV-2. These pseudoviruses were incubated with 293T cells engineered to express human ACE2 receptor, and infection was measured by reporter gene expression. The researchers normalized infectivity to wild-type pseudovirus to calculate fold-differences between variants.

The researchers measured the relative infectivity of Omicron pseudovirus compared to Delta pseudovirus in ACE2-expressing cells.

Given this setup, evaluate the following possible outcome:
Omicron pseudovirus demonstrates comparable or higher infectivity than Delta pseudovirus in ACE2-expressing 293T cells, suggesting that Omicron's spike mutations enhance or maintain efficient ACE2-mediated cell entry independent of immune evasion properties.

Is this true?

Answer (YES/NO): YES